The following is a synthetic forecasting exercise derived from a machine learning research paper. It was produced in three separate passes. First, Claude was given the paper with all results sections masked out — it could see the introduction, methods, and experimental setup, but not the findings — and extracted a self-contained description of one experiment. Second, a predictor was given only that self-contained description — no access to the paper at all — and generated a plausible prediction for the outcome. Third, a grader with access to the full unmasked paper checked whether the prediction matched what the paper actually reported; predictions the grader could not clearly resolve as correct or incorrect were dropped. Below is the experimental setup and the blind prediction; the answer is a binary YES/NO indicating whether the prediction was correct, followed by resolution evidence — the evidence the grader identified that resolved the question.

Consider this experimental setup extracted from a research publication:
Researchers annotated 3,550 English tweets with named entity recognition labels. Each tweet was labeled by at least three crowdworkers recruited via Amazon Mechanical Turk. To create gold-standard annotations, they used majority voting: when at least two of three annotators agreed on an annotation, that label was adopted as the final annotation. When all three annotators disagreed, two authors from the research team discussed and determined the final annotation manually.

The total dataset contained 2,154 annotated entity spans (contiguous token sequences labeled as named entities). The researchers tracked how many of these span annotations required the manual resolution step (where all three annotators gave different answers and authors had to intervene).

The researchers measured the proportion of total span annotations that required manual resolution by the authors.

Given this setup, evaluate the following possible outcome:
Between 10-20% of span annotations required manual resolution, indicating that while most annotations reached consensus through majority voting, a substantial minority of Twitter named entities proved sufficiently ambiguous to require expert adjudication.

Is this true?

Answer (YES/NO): NO